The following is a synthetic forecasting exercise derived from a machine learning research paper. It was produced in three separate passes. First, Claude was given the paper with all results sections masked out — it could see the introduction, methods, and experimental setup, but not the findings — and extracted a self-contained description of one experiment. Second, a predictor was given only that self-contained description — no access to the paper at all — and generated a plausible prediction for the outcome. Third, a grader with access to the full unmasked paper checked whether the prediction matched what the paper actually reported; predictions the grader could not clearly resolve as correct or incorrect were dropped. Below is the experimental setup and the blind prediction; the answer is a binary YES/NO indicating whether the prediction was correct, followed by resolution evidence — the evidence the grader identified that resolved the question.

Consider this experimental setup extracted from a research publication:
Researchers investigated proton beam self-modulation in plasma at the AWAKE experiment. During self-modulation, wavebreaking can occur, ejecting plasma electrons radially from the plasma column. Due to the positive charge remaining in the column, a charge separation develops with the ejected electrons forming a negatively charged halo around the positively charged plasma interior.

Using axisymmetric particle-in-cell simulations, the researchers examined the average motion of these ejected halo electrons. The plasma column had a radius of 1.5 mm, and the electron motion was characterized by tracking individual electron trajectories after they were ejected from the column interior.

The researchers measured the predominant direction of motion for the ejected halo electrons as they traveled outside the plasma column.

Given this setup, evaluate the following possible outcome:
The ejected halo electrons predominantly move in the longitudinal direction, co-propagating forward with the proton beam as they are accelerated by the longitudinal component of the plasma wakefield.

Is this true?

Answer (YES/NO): YES